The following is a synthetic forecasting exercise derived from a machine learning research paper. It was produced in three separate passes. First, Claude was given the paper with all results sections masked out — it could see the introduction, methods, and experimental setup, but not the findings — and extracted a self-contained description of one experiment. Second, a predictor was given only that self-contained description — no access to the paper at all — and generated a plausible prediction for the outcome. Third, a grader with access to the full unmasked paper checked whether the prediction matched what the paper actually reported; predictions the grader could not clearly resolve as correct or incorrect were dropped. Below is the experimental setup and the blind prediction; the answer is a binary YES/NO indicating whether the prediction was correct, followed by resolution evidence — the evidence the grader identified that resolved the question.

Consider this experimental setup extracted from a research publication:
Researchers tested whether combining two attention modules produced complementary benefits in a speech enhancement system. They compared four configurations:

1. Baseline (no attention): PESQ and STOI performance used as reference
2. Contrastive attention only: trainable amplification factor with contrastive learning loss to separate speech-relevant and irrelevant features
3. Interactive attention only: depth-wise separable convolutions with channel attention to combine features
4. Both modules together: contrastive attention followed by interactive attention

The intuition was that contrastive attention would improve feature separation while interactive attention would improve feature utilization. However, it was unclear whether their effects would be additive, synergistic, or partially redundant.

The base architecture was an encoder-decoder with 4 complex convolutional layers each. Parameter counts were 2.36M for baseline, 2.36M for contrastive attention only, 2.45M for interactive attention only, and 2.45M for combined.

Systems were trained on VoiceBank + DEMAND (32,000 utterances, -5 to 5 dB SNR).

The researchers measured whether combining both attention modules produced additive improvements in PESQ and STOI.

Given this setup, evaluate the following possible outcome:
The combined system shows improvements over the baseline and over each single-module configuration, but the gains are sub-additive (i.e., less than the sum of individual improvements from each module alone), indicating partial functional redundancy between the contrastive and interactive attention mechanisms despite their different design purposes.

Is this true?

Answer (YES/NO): YES